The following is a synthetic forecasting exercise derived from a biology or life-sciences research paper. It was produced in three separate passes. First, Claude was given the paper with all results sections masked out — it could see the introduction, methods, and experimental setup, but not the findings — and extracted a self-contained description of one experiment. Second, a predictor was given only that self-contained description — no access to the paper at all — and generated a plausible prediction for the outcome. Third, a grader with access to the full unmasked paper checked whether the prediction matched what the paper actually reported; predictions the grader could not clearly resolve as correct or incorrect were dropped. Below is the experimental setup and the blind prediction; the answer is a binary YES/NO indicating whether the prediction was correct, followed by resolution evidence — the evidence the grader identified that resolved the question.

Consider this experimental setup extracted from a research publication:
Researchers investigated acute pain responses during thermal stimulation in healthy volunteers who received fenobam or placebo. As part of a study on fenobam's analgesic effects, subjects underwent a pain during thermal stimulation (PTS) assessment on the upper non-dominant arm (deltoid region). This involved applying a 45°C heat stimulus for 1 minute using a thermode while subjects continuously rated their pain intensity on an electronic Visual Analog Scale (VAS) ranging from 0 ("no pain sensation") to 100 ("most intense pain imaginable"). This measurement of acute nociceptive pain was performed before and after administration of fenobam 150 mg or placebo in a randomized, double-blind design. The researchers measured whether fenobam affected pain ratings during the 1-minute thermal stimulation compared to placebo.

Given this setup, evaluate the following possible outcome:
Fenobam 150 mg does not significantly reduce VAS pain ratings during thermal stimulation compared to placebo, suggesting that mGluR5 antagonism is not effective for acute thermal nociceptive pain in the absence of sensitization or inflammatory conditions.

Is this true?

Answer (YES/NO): YES